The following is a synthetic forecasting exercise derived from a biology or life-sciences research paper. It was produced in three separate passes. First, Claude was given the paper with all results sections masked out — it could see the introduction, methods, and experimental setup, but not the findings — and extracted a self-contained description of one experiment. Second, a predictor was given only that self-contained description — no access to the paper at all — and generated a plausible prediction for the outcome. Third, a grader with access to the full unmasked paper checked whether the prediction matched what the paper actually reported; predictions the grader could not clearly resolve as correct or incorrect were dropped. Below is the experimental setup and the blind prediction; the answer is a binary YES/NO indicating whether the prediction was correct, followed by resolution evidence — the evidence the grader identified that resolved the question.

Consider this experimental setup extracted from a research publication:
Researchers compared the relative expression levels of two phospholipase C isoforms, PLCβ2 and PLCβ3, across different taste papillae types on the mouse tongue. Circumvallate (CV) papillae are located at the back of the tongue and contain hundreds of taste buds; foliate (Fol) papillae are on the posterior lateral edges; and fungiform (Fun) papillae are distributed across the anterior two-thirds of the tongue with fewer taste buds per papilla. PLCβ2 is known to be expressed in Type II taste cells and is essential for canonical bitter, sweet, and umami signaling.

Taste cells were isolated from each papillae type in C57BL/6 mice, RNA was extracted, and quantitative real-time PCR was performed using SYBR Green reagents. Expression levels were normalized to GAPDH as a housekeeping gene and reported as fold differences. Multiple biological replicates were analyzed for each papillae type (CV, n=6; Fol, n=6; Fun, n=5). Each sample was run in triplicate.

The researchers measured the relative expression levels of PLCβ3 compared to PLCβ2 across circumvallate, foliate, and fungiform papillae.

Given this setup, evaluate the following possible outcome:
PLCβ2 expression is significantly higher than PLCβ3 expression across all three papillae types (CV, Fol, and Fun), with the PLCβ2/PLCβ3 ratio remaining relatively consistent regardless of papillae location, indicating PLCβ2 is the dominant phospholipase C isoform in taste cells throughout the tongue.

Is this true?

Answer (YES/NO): NO